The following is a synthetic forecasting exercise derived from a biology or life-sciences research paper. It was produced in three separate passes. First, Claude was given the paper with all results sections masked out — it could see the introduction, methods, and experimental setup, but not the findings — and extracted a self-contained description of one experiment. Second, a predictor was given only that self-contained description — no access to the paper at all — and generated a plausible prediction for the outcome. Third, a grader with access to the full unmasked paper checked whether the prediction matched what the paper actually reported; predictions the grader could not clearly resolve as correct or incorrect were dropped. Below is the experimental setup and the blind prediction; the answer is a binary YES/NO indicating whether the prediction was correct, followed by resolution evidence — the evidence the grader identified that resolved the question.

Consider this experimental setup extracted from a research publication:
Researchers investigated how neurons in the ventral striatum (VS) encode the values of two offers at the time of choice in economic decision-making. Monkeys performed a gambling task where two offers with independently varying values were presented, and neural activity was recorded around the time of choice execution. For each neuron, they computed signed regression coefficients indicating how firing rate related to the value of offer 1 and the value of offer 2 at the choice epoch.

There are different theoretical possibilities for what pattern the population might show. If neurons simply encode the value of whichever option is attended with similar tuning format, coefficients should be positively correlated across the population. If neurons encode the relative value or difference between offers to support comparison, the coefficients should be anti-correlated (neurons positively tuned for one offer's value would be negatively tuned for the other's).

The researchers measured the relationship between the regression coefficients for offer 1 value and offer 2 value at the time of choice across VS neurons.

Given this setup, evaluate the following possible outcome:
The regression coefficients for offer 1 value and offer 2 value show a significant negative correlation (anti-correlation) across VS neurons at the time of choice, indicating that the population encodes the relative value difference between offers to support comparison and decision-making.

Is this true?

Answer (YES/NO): YES